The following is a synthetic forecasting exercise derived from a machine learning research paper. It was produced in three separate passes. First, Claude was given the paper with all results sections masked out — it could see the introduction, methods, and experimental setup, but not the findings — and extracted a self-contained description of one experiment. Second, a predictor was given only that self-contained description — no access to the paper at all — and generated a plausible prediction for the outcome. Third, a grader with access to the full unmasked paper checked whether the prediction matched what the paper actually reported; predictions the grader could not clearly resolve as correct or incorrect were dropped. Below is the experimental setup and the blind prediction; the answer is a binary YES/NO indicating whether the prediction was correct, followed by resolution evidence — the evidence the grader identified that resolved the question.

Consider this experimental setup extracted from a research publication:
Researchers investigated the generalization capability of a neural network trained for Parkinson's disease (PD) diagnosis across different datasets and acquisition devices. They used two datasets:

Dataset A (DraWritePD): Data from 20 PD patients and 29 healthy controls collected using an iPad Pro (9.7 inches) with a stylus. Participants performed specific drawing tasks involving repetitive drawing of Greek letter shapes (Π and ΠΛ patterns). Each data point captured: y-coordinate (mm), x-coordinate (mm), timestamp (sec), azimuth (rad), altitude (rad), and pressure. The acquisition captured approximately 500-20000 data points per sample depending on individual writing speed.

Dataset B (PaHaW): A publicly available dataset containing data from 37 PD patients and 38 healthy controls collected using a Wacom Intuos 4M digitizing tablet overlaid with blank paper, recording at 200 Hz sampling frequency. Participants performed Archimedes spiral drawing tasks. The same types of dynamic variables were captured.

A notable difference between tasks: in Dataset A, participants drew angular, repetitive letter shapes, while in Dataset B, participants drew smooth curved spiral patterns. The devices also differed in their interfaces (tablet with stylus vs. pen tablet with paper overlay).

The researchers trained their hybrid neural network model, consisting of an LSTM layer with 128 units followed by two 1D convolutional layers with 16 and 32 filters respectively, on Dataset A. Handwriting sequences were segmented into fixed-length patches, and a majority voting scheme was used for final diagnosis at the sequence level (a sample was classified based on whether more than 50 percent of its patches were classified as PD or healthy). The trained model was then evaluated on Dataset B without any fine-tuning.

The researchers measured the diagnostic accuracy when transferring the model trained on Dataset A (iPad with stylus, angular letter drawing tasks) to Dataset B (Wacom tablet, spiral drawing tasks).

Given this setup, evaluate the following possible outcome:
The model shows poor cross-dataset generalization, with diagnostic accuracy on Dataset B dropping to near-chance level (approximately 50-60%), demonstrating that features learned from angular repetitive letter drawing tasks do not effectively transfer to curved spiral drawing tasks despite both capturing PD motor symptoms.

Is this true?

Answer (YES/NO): NO